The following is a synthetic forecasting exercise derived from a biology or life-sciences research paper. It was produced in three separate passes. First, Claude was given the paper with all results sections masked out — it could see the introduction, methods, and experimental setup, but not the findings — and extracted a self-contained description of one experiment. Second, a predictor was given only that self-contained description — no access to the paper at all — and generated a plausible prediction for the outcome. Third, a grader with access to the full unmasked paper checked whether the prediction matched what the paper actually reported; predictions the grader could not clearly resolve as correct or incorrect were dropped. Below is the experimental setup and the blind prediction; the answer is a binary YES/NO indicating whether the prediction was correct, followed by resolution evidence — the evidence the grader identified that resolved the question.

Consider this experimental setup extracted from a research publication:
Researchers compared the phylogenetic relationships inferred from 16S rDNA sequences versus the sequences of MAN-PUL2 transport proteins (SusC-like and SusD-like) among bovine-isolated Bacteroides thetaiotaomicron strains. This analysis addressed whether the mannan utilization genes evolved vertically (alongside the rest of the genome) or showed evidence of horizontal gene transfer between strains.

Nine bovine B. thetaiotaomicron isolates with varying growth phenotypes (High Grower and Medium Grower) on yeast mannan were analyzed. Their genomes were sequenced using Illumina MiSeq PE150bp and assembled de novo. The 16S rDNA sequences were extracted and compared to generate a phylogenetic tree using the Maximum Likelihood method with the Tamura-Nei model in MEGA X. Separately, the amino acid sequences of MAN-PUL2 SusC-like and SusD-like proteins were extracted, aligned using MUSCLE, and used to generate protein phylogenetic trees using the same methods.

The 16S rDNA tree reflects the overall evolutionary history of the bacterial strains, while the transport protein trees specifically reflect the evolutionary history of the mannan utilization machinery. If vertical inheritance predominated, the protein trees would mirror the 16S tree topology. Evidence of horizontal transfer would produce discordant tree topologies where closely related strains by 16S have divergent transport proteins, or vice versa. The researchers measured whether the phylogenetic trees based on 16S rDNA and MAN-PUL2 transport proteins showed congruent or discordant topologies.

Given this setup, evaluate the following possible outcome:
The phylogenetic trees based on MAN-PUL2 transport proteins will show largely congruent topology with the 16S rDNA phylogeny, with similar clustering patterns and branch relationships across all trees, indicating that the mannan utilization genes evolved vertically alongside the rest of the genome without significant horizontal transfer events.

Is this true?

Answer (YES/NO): NO